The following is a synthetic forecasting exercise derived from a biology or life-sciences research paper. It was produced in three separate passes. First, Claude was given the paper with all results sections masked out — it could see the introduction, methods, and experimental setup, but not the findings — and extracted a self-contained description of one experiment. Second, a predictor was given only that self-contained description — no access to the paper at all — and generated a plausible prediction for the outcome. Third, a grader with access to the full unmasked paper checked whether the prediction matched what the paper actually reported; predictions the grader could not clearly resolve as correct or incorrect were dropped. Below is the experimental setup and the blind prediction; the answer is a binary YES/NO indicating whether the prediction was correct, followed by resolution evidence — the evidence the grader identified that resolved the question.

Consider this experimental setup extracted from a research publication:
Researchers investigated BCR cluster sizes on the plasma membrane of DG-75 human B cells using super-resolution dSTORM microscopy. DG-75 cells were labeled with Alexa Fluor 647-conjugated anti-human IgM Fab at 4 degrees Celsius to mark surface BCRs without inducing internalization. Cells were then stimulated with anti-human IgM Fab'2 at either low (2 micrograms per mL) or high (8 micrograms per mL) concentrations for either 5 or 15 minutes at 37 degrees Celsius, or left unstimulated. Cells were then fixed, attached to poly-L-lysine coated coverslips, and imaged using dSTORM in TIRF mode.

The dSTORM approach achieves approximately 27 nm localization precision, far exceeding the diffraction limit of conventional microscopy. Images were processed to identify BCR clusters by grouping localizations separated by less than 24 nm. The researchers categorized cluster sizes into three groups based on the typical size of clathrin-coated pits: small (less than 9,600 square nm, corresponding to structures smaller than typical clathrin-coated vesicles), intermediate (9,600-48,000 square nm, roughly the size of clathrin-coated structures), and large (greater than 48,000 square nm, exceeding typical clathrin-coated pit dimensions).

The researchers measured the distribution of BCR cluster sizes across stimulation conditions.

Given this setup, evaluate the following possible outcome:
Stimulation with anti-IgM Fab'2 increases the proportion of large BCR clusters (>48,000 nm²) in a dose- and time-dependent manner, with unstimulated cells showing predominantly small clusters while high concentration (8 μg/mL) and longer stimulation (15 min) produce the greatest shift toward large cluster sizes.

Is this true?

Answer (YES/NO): YES